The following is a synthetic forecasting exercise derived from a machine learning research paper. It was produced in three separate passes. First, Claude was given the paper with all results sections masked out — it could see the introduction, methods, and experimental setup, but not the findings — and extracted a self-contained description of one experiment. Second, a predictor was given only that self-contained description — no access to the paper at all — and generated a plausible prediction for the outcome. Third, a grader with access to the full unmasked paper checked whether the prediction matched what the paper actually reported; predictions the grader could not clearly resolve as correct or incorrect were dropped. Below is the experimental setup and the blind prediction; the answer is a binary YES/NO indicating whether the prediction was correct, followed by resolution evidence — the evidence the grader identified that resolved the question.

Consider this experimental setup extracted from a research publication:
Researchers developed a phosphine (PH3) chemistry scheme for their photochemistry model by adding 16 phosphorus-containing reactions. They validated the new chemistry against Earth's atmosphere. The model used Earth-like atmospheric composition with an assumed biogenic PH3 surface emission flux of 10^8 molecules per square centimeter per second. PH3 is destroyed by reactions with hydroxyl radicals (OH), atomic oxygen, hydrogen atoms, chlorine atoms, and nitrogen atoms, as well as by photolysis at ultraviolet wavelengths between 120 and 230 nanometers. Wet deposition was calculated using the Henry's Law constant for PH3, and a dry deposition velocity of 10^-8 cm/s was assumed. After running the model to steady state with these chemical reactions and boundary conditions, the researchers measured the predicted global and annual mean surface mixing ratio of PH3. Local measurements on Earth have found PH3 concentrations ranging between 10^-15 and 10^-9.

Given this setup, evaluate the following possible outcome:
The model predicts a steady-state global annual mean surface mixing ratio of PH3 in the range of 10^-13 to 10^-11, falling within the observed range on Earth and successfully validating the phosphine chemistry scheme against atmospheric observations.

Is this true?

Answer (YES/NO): YES